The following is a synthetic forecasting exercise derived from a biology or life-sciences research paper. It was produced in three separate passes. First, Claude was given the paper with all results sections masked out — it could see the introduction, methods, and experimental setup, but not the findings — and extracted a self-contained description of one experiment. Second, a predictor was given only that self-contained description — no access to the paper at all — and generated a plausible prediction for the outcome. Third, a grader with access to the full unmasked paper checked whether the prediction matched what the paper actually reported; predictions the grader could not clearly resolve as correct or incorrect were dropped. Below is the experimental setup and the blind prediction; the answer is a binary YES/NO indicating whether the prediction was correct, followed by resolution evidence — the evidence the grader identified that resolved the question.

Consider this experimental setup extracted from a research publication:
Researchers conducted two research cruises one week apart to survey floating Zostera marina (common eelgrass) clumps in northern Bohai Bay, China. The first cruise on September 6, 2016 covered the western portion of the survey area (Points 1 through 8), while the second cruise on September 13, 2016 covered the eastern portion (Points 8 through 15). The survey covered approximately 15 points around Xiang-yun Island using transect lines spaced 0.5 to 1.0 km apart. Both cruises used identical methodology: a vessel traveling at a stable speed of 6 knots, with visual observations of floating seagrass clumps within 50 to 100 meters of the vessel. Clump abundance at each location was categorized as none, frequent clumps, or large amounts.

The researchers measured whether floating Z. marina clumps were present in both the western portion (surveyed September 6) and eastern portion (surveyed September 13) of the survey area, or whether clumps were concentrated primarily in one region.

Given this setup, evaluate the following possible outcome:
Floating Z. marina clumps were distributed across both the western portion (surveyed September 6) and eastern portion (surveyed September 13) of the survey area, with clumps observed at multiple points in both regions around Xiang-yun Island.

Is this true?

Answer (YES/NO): NO